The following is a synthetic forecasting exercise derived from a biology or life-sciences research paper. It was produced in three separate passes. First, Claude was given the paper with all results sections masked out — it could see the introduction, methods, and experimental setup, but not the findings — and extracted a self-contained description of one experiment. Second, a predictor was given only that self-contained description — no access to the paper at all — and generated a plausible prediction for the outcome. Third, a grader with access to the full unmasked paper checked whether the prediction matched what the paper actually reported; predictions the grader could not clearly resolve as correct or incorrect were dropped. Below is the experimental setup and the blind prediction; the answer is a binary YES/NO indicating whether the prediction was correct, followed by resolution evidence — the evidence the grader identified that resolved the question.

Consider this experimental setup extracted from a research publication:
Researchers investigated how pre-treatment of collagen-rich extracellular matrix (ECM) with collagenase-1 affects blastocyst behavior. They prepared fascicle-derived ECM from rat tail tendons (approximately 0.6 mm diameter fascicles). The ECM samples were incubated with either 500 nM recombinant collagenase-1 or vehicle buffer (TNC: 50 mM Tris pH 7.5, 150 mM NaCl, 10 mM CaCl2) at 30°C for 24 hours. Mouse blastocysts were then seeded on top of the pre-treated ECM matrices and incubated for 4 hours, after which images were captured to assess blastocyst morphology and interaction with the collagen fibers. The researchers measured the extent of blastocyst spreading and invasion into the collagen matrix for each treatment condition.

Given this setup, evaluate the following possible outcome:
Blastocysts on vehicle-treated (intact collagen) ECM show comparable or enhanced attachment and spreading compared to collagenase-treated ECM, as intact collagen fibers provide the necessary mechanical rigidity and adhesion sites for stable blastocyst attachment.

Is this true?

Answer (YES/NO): NO